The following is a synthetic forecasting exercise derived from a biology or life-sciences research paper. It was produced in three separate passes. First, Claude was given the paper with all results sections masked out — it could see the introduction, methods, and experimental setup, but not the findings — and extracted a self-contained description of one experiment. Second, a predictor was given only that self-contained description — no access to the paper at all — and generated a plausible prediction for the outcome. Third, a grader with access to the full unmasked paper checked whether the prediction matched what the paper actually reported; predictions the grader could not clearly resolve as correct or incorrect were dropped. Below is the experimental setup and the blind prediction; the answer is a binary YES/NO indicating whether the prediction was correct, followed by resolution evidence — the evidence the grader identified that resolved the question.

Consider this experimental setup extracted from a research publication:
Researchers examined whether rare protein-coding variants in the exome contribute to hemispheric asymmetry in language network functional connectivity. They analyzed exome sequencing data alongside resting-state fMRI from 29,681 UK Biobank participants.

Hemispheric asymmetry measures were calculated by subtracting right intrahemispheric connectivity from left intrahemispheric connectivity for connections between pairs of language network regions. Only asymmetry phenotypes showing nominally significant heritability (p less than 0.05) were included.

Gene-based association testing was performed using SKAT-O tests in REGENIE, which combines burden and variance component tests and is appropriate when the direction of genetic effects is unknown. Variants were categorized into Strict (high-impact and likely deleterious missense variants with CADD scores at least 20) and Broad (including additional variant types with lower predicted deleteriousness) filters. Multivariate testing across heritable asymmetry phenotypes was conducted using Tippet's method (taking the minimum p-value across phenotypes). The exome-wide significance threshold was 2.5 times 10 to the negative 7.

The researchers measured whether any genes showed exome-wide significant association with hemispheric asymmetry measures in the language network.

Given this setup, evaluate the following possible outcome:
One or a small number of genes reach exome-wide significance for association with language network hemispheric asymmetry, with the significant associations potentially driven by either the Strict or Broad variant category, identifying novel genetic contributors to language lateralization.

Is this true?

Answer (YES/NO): YES